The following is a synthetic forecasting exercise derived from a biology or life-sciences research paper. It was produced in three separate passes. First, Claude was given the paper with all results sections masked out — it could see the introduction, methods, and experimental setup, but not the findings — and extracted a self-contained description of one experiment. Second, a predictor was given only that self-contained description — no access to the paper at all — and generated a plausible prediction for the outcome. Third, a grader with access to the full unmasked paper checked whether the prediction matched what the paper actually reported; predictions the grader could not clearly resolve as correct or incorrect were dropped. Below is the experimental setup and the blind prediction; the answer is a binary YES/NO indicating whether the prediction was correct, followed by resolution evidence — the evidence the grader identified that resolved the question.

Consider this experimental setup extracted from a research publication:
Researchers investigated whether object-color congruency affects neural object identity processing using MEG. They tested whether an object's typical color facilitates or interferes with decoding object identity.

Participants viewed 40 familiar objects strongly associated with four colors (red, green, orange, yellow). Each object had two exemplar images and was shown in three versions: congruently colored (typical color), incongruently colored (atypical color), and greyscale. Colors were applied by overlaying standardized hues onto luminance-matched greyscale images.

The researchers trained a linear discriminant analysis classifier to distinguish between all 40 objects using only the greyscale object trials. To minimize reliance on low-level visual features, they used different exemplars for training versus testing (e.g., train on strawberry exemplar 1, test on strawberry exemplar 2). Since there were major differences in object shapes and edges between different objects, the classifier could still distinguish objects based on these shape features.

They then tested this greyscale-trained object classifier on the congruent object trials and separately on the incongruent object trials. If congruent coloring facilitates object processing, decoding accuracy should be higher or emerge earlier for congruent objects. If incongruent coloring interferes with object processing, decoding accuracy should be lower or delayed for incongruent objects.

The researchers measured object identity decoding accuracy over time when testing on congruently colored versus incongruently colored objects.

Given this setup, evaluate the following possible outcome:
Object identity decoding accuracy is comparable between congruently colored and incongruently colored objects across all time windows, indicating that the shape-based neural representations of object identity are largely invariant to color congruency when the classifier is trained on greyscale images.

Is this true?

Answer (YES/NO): YES